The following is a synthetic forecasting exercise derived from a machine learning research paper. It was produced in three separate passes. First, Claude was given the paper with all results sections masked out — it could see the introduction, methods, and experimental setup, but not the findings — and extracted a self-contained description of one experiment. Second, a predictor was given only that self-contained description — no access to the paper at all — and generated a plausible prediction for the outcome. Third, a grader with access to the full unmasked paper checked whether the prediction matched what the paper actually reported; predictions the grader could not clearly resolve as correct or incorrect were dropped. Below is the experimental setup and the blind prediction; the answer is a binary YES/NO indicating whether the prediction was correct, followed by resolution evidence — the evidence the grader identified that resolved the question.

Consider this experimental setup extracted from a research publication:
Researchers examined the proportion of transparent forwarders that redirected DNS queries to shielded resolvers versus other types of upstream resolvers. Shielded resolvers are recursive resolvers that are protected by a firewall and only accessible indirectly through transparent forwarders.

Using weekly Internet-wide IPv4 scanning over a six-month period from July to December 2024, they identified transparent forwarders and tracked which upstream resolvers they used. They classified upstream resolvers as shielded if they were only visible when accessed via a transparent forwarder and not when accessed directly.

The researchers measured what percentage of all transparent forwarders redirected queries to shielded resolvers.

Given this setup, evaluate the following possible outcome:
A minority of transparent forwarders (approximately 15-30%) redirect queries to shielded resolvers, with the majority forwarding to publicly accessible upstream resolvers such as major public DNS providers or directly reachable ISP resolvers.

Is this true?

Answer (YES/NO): NO